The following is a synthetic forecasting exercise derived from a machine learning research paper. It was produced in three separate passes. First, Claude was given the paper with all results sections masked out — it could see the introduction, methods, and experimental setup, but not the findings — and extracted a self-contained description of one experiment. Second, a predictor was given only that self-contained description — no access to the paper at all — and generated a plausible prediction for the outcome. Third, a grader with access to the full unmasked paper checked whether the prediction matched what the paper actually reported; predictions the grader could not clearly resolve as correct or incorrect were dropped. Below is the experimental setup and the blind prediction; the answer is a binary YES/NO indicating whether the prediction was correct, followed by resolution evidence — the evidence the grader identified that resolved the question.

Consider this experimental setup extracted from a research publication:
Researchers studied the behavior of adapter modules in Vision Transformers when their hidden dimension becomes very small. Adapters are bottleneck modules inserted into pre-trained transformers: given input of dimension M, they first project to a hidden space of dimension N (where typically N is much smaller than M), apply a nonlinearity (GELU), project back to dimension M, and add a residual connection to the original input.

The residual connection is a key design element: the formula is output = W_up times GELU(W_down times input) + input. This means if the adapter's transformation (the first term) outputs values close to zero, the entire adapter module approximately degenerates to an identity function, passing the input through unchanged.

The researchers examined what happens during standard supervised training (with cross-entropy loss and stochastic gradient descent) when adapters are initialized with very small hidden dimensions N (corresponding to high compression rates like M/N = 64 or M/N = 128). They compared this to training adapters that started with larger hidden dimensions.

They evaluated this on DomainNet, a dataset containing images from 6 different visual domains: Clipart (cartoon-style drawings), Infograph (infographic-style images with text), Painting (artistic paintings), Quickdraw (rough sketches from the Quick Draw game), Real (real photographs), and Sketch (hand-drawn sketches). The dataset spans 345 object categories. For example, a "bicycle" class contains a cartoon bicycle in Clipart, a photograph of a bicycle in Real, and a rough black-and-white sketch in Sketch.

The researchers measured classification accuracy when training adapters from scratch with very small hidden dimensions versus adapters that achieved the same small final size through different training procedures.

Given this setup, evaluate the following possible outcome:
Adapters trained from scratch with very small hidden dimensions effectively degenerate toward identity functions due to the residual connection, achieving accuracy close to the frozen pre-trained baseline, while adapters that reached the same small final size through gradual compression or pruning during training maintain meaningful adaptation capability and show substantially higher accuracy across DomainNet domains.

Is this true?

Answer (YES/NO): NO